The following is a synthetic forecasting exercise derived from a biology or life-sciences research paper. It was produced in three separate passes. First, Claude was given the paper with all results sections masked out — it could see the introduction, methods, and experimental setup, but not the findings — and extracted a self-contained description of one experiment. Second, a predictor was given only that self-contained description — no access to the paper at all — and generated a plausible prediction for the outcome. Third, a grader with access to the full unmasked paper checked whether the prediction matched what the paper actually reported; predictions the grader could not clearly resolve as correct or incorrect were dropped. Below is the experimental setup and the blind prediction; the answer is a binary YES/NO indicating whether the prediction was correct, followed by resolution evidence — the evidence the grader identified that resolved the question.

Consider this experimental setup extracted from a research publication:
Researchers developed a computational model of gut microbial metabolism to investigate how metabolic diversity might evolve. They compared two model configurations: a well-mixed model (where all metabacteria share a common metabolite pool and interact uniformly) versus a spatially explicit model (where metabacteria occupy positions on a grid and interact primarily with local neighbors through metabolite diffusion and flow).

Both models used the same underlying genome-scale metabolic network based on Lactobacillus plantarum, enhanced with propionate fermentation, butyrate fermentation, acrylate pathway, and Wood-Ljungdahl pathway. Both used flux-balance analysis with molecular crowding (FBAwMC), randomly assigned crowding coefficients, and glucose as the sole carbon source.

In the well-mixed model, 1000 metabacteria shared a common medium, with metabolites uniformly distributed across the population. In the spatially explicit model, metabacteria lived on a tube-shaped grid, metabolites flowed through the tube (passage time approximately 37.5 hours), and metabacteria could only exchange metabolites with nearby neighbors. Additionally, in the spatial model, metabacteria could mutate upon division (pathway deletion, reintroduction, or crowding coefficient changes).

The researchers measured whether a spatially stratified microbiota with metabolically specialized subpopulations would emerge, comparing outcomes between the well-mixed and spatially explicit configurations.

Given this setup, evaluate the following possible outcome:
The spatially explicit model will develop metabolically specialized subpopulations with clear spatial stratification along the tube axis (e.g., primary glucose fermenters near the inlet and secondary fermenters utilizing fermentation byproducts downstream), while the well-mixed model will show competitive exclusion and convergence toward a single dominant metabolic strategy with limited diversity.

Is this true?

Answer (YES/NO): NO